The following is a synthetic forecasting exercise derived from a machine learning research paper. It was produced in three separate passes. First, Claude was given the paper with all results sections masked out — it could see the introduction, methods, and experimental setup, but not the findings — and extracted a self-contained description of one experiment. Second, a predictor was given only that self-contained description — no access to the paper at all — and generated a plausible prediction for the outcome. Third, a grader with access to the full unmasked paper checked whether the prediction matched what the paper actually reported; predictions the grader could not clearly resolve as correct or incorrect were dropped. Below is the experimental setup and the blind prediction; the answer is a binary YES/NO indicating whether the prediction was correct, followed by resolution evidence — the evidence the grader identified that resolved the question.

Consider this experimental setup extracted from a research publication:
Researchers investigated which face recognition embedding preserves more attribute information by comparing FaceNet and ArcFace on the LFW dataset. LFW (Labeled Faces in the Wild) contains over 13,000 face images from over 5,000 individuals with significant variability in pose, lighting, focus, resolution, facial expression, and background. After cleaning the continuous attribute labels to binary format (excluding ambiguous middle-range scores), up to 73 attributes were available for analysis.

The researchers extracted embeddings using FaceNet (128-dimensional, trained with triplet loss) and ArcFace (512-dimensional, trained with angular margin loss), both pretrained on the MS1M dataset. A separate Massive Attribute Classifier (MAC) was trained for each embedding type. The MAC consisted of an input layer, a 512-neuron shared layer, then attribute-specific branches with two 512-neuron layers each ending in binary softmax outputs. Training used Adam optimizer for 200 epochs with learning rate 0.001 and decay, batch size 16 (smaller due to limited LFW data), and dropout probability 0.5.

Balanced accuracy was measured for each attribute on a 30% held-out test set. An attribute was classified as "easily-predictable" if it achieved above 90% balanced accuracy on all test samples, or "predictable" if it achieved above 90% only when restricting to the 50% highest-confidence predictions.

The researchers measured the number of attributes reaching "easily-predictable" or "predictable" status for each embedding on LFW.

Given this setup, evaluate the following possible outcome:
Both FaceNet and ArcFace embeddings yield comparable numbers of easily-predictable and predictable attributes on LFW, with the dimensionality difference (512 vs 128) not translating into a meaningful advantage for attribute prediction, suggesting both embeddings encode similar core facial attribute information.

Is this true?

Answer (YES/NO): NO